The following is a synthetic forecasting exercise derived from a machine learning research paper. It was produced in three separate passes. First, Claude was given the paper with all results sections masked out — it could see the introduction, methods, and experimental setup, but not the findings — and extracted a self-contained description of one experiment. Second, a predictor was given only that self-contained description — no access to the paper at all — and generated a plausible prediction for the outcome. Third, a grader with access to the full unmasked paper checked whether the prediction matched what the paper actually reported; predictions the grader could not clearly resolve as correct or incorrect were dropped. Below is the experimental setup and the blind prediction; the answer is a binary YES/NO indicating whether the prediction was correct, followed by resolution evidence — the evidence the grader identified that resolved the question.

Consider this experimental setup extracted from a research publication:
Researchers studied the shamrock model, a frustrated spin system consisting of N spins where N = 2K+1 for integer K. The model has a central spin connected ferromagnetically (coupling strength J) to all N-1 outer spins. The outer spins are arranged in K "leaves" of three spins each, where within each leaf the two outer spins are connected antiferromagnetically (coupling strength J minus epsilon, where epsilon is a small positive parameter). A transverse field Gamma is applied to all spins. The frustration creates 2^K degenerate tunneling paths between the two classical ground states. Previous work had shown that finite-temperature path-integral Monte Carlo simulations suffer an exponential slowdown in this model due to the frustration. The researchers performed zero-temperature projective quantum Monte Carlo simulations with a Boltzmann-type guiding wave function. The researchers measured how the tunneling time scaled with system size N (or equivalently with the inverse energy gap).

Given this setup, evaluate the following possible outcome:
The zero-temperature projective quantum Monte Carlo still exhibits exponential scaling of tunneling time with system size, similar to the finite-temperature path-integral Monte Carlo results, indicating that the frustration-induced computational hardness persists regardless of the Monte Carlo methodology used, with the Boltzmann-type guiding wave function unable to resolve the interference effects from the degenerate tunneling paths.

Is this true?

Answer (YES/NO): NO